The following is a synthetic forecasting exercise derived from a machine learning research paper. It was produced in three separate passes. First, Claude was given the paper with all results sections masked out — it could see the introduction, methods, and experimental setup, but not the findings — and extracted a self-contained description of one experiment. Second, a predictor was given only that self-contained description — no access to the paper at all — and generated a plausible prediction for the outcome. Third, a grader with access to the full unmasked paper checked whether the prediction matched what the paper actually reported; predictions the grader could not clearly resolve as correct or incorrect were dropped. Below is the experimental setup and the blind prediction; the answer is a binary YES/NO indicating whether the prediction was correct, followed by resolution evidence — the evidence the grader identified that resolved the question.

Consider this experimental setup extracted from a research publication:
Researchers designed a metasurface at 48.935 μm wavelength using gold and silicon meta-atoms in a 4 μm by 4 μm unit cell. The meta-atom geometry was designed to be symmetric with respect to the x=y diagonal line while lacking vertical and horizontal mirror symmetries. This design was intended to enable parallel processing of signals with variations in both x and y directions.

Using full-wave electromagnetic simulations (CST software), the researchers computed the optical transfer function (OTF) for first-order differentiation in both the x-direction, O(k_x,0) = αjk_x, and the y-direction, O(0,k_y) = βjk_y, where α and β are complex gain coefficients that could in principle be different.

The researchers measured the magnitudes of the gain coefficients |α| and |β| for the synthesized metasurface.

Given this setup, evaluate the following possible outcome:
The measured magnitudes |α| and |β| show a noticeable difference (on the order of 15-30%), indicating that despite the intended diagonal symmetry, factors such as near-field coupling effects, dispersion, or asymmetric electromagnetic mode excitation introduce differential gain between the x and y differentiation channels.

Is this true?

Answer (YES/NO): NO